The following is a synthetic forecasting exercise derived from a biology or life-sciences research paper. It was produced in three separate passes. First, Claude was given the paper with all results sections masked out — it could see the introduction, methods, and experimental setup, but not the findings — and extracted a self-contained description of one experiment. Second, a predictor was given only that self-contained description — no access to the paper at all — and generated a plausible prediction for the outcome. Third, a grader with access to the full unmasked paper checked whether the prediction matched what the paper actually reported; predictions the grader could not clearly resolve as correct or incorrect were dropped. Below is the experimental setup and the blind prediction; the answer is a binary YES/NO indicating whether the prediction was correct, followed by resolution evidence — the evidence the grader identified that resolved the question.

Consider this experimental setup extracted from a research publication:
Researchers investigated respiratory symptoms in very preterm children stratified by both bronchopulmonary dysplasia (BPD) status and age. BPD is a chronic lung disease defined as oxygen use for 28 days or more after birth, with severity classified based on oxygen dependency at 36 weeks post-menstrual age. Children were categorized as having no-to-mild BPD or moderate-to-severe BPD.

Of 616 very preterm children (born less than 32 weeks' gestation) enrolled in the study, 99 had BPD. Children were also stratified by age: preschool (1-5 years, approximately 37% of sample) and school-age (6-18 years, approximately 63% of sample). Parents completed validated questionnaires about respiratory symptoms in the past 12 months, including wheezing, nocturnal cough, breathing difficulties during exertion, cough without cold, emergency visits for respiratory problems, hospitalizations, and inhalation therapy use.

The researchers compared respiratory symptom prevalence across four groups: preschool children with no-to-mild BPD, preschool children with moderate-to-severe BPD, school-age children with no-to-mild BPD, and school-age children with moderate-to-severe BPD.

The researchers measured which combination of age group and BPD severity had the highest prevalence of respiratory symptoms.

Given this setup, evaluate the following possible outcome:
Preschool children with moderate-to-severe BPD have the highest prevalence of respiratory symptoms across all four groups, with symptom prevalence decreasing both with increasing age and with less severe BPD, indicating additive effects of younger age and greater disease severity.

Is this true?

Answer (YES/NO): NO